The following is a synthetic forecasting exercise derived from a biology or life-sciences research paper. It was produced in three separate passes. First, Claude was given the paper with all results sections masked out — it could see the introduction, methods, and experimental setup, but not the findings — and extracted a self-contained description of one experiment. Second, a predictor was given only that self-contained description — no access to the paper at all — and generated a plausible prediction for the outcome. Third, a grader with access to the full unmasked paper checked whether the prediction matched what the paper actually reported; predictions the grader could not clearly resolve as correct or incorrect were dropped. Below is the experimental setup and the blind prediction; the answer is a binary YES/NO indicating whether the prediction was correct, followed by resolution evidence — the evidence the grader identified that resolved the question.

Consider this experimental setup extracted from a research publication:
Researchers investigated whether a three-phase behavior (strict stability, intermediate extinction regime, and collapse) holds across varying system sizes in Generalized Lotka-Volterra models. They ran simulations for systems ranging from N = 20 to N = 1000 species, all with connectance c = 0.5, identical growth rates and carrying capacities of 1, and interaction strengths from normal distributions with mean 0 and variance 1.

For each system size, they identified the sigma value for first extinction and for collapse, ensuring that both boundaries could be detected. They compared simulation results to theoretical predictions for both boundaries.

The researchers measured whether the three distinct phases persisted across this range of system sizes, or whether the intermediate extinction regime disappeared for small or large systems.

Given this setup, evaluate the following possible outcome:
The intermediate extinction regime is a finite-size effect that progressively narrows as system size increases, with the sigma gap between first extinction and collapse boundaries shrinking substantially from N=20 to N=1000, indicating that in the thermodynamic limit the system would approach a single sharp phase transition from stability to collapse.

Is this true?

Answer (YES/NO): NO